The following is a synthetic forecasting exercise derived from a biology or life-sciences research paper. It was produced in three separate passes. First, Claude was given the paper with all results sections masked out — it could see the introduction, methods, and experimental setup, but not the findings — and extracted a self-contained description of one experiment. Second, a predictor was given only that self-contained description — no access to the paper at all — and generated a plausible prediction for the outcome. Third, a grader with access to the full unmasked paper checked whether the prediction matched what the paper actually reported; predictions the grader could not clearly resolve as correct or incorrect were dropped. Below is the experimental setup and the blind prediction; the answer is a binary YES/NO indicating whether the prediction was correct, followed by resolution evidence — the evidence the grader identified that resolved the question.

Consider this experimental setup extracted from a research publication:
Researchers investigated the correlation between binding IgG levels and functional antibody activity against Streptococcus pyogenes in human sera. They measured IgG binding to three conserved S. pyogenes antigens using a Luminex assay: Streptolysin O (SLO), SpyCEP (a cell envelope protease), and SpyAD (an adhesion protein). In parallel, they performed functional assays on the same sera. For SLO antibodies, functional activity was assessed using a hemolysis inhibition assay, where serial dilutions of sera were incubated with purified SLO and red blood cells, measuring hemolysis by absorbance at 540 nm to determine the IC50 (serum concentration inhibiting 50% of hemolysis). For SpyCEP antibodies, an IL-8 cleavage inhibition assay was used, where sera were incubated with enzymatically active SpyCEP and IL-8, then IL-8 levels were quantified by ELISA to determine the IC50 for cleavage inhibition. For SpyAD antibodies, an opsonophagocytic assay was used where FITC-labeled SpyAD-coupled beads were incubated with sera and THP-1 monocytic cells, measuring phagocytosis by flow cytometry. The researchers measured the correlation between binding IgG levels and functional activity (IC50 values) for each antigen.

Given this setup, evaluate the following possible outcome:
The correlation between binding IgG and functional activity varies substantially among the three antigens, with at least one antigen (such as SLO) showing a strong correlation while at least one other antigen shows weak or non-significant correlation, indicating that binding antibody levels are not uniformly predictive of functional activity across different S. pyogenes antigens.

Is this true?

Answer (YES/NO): NO